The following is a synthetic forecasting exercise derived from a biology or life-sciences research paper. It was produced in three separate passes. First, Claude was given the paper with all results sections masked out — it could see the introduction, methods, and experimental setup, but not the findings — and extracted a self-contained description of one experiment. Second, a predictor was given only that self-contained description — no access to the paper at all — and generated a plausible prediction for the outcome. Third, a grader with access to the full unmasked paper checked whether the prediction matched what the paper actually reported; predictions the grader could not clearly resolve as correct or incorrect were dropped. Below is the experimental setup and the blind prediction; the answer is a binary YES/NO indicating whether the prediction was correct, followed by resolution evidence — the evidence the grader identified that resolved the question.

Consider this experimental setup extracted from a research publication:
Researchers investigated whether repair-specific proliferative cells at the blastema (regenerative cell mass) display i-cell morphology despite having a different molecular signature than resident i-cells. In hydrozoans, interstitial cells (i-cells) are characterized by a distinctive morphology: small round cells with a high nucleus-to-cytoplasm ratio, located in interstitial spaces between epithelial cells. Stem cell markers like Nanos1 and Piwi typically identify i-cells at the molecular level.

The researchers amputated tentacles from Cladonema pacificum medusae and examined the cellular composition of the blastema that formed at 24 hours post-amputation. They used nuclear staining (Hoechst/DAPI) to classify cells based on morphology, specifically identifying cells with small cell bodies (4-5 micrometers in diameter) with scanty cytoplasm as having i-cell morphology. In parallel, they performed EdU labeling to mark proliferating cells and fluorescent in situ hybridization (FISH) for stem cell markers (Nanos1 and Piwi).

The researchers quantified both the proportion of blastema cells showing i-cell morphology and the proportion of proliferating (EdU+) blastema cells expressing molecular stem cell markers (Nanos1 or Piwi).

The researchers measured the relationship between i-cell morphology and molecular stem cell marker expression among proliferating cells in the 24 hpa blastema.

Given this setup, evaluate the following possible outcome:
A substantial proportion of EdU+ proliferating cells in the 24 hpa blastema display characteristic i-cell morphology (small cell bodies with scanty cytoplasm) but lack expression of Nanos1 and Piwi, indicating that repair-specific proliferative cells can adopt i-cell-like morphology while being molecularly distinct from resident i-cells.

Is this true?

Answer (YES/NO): YES